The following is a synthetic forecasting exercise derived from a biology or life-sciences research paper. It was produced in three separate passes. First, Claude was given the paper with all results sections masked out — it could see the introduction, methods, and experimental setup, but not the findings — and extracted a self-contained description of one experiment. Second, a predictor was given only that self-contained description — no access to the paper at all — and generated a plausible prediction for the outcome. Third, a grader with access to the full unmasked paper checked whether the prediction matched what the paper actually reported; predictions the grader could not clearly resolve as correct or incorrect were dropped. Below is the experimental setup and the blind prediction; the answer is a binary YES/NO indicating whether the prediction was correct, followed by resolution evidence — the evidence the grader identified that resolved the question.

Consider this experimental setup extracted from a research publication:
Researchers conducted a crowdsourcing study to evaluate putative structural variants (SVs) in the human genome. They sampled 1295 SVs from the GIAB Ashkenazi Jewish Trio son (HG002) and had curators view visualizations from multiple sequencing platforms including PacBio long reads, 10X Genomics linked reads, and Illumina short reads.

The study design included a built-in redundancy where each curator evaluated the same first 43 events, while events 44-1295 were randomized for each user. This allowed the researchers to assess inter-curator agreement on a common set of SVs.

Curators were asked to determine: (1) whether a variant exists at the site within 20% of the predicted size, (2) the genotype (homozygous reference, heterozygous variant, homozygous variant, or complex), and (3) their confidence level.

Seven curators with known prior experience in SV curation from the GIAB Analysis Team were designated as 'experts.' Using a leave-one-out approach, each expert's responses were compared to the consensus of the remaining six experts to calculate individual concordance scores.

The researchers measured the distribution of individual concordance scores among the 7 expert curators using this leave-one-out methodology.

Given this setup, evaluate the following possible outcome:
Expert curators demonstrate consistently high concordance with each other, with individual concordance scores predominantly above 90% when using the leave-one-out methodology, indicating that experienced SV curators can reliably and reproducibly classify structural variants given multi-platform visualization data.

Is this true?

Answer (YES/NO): YES